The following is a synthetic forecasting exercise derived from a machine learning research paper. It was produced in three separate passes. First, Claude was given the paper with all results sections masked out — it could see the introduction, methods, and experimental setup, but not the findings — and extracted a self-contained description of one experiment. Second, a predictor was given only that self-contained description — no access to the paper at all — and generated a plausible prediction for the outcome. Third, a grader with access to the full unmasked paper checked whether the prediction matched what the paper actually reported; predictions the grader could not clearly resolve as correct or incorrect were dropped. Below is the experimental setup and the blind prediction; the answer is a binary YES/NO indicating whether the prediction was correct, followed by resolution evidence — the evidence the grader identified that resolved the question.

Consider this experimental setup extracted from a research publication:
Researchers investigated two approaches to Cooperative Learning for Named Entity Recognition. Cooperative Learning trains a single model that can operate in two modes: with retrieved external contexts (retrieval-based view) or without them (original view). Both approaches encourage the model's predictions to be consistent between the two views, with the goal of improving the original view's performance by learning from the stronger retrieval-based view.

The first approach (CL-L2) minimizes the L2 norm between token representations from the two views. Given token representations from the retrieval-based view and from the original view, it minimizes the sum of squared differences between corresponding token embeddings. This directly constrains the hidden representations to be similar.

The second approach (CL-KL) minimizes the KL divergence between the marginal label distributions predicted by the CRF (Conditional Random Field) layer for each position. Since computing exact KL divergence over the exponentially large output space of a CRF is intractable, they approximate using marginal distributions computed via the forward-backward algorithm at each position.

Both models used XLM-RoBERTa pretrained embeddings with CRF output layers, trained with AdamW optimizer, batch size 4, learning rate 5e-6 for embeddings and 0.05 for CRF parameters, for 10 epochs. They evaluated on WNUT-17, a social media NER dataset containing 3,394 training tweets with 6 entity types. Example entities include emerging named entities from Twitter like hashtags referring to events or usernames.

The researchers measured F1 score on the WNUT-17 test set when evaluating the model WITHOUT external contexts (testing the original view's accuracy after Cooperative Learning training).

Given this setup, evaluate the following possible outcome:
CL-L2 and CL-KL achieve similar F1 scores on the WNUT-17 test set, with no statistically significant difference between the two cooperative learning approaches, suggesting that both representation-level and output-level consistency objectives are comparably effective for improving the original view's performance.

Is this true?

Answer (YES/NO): NO